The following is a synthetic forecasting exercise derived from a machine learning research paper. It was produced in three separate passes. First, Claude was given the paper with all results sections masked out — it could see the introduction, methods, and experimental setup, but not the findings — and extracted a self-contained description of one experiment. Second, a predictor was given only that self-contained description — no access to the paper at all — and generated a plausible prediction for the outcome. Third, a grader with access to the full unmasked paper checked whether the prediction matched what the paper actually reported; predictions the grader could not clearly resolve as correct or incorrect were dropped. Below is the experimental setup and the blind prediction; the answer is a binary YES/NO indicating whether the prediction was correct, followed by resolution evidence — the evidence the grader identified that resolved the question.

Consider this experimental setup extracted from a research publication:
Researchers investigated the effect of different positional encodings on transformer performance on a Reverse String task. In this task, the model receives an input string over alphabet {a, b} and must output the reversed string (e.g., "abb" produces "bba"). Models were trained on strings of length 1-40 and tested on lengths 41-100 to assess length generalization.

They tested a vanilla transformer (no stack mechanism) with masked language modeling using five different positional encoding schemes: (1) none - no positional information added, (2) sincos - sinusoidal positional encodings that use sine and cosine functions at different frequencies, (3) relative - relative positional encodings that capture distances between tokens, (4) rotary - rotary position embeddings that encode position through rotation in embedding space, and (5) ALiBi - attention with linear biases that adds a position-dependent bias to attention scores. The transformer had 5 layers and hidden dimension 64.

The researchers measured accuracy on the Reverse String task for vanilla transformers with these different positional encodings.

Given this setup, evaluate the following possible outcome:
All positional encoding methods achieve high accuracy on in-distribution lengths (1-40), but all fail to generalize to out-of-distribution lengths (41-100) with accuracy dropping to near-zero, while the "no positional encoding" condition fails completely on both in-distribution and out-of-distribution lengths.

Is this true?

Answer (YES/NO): NO